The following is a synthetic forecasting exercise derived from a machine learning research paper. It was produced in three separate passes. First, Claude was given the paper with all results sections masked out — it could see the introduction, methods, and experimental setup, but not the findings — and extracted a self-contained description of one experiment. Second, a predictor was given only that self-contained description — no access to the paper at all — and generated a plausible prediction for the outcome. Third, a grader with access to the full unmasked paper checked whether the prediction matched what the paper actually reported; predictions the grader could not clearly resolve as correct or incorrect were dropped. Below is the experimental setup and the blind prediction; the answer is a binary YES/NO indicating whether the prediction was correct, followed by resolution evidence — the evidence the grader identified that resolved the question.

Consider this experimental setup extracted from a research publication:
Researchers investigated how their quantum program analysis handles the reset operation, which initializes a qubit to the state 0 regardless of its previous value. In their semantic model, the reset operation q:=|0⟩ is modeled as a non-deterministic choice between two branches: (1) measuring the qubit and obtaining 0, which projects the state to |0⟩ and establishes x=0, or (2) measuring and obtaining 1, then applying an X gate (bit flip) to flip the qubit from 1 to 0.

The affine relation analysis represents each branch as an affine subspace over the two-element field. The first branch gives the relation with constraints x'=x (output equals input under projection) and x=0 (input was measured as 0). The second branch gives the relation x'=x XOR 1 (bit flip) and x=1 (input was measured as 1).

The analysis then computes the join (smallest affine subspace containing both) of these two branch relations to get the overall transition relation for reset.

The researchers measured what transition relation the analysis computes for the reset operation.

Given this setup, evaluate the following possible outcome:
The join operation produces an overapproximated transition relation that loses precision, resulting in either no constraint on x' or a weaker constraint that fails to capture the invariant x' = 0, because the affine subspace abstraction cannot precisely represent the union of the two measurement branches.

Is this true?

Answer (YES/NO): NO